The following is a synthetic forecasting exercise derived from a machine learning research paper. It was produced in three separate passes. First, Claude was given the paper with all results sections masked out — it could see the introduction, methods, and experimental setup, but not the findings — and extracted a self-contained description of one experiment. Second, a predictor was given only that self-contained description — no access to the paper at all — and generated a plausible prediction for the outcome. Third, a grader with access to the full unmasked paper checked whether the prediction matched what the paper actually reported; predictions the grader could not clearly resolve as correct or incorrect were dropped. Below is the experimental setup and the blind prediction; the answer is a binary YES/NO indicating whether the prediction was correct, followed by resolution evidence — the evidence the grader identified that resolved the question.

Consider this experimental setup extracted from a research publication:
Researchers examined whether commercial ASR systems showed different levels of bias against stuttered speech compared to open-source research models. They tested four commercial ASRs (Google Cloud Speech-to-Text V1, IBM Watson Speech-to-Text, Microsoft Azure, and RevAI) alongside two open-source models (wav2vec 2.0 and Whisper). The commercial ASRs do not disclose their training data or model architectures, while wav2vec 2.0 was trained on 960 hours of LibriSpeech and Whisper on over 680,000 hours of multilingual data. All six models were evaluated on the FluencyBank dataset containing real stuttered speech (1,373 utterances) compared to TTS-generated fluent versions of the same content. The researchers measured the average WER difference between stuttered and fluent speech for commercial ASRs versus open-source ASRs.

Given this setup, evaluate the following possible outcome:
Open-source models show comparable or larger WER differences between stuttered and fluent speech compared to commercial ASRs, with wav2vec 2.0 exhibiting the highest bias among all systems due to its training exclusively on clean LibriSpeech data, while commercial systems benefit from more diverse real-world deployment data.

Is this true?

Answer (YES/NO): NO